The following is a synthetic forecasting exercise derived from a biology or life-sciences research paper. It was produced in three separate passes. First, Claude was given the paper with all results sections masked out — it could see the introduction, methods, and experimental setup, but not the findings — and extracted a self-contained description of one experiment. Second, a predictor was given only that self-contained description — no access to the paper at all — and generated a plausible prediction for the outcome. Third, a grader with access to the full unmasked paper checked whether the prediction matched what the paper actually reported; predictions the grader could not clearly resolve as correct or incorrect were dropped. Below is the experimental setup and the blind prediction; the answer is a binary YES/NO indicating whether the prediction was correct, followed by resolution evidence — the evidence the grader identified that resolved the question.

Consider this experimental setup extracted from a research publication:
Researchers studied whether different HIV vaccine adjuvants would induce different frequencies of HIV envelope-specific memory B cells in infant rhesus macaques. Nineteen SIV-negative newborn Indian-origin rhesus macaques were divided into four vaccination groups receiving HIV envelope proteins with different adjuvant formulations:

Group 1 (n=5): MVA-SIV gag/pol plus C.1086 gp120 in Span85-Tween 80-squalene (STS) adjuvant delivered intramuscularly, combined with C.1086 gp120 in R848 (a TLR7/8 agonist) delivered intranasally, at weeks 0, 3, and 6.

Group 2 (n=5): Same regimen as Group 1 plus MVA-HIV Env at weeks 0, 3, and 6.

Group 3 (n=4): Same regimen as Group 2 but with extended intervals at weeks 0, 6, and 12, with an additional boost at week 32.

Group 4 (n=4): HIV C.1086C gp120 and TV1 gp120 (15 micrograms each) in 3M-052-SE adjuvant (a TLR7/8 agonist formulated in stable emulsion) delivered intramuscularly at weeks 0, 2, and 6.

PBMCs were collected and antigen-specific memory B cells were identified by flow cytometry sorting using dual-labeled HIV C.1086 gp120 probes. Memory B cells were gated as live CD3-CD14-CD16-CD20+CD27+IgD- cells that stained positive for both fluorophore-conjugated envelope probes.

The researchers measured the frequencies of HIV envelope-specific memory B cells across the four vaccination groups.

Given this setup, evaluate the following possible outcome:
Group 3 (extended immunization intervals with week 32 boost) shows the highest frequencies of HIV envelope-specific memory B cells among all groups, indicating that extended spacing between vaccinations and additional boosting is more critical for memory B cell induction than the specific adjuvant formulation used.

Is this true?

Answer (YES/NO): NO